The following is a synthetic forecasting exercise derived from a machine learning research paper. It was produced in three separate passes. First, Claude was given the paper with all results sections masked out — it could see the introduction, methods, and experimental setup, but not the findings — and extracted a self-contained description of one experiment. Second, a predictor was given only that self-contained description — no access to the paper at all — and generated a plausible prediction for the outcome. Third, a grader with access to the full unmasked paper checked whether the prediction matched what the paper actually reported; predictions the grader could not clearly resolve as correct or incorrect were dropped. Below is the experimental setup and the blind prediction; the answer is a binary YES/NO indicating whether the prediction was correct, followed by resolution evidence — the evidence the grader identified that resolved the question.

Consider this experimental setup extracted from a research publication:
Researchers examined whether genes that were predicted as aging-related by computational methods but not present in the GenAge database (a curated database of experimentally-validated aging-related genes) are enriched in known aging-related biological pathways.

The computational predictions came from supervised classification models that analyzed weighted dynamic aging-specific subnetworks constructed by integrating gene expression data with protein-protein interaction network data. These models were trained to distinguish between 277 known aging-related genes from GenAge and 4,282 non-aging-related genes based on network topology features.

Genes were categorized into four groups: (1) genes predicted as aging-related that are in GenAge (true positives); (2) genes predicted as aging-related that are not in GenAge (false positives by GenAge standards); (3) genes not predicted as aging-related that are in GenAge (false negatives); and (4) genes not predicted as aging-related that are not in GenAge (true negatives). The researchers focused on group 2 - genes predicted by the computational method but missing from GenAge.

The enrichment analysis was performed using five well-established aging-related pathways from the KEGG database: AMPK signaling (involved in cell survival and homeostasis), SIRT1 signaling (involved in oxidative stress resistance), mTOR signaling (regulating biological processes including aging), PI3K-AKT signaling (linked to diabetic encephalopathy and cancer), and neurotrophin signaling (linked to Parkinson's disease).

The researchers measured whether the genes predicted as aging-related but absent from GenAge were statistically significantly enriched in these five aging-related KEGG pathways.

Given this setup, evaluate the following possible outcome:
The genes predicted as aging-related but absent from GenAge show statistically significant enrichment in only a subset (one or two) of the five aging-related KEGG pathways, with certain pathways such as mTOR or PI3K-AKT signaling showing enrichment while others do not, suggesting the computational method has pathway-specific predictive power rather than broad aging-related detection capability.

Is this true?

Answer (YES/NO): NO